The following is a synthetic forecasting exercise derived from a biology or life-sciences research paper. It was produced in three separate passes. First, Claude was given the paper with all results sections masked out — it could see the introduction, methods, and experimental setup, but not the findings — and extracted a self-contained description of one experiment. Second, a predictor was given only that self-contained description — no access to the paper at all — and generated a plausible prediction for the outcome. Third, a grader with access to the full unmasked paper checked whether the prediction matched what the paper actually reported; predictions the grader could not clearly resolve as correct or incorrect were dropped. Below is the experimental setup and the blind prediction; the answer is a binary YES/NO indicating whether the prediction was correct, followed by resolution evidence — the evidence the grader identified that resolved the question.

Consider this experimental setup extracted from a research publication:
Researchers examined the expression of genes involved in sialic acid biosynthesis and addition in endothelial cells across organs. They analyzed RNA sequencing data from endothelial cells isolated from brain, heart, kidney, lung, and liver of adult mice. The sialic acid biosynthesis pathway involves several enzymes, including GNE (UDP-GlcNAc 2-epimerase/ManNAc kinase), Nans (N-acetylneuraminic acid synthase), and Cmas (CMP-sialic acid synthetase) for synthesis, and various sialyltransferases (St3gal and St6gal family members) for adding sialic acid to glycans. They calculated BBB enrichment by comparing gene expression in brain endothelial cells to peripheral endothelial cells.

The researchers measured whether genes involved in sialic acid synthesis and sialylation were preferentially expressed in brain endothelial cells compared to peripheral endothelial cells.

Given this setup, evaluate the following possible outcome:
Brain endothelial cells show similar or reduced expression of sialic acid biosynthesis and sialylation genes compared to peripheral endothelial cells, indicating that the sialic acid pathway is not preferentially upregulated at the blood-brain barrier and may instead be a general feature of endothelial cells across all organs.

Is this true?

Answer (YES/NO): NO